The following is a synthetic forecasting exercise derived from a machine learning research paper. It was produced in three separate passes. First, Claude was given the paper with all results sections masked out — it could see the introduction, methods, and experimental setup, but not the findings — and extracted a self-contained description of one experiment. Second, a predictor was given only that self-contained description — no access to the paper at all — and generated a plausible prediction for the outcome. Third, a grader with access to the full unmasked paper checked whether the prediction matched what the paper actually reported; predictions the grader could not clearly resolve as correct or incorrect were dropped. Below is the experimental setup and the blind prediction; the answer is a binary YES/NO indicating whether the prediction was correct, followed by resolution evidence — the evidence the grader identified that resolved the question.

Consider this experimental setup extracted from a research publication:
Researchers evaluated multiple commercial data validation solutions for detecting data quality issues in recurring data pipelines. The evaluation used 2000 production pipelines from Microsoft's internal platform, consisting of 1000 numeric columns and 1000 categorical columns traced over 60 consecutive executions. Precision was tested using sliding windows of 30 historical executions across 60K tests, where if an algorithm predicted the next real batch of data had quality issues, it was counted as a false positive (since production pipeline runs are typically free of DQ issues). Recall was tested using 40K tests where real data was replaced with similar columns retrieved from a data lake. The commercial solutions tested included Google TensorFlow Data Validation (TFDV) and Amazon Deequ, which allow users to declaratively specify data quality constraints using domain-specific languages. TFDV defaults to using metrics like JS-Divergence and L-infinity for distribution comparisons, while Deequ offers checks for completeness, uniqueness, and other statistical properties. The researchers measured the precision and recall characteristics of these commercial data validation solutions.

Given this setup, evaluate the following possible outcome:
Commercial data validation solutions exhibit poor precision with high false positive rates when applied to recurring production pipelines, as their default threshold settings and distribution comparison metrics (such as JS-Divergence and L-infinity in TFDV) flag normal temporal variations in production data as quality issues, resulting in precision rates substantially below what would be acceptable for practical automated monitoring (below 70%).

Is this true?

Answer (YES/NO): NO